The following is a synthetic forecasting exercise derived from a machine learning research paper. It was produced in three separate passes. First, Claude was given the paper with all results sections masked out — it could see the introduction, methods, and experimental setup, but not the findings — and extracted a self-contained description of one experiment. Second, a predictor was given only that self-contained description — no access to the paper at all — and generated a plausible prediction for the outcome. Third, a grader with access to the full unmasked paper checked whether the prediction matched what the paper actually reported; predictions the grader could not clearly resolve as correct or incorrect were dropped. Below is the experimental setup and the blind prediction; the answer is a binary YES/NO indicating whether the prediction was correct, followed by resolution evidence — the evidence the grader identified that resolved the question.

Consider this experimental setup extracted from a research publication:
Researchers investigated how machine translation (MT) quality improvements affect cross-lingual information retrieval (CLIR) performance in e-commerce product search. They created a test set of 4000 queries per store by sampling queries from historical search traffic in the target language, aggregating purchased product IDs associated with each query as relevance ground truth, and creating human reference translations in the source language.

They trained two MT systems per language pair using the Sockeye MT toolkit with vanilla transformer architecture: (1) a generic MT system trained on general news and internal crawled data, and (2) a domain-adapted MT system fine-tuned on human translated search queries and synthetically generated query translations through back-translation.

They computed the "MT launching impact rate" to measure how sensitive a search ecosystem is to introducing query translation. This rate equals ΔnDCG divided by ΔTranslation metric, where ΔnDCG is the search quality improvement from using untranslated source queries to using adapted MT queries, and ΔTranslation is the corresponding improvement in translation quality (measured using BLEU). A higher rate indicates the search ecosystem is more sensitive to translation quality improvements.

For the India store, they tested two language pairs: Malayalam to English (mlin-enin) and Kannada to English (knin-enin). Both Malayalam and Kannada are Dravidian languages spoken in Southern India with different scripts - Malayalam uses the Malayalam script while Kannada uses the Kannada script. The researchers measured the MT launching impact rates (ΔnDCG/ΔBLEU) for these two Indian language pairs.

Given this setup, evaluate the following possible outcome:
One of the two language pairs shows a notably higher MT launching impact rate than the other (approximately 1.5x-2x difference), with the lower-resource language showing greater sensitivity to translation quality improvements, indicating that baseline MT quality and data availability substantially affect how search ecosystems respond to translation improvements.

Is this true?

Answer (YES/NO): NO